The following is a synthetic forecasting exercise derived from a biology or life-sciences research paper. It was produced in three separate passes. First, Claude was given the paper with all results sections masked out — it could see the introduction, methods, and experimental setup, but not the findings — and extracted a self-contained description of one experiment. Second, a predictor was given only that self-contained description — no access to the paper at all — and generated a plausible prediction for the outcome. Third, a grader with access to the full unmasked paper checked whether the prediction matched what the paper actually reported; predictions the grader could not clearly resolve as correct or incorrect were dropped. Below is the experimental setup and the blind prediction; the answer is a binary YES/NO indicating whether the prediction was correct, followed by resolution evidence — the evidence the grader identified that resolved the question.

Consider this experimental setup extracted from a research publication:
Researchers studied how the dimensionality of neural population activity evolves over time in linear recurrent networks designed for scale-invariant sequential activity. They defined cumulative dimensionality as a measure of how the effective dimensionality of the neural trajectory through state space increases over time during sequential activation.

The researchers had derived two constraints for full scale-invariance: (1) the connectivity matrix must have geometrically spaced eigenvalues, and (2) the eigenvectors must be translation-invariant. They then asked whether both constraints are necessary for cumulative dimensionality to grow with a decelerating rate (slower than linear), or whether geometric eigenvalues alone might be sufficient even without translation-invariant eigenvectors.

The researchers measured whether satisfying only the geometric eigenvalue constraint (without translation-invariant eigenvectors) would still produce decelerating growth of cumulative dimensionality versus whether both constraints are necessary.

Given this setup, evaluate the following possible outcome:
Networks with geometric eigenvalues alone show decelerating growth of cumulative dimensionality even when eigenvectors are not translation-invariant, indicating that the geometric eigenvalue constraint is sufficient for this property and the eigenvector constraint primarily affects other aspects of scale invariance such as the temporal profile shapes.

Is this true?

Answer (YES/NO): YES